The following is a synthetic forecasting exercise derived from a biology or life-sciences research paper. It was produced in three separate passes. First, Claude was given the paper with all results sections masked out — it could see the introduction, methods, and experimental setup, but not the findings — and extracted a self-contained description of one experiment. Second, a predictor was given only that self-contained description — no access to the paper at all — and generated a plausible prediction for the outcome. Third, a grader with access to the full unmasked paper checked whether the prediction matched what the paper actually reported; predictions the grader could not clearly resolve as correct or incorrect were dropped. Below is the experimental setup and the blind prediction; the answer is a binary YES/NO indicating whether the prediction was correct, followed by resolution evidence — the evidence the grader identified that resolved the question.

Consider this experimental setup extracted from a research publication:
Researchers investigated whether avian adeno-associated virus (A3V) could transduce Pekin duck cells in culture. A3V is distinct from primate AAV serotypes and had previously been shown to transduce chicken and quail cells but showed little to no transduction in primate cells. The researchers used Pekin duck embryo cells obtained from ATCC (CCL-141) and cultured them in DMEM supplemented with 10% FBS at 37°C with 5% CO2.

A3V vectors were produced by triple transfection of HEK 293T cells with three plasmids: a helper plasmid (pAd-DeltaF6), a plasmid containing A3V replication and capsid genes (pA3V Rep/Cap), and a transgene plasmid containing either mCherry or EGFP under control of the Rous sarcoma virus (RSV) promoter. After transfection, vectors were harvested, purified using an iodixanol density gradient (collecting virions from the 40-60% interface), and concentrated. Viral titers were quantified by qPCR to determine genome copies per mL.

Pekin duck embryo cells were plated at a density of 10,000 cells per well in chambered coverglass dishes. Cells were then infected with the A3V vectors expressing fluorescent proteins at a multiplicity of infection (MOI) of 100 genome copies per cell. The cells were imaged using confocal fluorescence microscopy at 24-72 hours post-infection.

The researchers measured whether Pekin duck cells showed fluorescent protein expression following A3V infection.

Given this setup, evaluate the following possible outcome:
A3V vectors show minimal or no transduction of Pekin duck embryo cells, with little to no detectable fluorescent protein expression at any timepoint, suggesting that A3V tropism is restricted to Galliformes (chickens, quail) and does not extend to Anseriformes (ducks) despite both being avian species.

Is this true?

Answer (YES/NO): NO